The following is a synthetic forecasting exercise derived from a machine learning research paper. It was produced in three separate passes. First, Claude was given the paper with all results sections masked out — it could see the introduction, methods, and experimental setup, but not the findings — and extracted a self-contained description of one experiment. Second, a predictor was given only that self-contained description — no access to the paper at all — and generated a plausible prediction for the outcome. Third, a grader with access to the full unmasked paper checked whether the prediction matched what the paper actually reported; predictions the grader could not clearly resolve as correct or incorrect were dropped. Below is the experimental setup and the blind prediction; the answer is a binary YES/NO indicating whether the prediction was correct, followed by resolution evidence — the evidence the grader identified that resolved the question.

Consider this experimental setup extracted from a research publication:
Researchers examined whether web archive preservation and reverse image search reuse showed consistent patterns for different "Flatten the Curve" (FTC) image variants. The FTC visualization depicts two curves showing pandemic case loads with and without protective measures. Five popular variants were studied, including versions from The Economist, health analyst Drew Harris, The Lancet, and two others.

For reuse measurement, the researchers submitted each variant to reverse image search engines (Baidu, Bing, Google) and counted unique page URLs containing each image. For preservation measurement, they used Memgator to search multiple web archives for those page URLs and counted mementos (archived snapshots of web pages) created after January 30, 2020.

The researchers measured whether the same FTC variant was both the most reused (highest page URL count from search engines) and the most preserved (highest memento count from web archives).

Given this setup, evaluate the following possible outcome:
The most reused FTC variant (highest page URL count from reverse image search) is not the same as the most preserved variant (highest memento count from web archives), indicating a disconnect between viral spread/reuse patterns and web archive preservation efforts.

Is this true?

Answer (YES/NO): NO